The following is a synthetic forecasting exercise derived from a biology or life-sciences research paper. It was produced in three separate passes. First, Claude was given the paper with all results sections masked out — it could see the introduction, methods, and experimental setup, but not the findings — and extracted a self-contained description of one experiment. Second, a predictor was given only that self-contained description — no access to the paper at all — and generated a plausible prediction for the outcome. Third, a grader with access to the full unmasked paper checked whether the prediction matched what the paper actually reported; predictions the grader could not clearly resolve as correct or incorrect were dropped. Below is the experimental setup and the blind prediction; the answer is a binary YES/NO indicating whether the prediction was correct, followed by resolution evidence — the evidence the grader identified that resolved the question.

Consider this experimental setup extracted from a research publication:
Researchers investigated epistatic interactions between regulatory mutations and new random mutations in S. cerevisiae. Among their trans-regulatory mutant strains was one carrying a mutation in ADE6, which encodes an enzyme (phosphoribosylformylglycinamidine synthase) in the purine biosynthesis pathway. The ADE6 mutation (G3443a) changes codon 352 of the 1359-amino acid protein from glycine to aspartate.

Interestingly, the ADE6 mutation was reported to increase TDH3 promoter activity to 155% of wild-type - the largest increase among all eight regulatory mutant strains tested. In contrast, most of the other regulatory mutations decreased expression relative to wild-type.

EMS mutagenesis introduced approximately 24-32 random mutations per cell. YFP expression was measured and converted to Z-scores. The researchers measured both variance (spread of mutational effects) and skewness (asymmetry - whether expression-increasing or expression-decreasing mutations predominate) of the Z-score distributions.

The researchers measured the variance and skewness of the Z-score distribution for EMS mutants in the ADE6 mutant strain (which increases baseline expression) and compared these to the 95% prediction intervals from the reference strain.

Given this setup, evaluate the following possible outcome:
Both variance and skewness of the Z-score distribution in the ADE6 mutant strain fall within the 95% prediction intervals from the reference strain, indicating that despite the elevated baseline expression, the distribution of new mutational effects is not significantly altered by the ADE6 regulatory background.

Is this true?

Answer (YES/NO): NO